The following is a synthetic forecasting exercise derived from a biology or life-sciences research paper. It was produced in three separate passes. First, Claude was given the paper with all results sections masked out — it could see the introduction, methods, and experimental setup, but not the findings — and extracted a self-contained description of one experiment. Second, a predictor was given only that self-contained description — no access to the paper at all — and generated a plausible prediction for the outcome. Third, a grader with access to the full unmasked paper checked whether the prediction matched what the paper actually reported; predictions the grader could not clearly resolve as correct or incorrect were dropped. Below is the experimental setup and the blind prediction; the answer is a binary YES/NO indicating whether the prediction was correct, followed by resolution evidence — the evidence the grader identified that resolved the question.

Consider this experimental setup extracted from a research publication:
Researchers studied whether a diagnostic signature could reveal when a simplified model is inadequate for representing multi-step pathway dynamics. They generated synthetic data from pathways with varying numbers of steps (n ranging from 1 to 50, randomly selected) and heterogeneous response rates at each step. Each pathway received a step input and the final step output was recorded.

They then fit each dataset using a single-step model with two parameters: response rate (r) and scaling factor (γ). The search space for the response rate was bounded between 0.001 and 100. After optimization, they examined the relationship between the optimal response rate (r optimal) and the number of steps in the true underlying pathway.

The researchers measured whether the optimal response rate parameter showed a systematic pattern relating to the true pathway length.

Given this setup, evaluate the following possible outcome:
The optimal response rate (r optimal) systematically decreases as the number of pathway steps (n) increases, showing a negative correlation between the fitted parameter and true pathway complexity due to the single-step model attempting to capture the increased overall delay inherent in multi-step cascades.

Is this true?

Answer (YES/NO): YES